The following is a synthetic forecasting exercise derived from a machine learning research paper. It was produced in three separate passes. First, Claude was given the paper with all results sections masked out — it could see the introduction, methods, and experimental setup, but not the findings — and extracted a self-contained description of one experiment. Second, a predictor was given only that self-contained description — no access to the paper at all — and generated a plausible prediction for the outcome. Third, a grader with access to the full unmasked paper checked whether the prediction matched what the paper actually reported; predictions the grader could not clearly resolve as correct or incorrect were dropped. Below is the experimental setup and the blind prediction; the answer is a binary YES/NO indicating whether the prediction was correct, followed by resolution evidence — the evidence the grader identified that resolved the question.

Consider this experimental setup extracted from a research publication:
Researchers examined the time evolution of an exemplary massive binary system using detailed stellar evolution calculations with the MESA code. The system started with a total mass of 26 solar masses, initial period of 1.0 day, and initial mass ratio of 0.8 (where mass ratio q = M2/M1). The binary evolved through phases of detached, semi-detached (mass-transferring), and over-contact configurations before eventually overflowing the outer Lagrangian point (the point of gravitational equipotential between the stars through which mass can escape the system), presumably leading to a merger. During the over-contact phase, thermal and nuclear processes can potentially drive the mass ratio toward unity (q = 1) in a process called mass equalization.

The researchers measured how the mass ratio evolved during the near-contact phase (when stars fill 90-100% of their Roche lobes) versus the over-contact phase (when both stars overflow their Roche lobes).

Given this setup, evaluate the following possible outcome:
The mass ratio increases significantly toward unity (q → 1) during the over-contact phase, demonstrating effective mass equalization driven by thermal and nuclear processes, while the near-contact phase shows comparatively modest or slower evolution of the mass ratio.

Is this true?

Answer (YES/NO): YES